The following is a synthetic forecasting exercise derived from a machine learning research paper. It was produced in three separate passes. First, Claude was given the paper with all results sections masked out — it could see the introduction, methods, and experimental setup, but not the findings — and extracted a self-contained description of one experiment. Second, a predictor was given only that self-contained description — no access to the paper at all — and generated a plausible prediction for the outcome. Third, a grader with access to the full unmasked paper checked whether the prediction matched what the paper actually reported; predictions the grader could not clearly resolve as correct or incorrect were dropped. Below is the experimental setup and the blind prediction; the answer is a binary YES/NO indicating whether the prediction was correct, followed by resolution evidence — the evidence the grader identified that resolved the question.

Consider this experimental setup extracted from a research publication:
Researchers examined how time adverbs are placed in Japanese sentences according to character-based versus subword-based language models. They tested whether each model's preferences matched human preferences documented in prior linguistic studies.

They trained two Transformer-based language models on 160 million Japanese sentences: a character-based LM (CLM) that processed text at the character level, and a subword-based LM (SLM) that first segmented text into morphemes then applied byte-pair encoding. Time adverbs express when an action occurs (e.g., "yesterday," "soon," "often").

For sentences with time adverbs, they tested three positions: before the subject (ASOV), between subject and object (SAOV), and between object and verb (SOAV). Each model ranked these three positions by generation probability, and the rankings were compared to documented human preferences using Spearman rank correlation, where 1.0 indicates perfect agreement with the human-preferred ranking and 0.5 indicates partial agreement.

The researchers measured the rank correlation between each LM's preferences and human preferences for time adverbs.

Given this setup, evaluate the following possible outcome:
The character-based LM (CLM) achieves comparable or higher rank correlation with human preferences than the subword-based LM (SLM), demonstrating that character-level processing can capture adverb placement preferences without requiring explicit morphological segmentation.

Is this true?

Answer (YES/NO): YES